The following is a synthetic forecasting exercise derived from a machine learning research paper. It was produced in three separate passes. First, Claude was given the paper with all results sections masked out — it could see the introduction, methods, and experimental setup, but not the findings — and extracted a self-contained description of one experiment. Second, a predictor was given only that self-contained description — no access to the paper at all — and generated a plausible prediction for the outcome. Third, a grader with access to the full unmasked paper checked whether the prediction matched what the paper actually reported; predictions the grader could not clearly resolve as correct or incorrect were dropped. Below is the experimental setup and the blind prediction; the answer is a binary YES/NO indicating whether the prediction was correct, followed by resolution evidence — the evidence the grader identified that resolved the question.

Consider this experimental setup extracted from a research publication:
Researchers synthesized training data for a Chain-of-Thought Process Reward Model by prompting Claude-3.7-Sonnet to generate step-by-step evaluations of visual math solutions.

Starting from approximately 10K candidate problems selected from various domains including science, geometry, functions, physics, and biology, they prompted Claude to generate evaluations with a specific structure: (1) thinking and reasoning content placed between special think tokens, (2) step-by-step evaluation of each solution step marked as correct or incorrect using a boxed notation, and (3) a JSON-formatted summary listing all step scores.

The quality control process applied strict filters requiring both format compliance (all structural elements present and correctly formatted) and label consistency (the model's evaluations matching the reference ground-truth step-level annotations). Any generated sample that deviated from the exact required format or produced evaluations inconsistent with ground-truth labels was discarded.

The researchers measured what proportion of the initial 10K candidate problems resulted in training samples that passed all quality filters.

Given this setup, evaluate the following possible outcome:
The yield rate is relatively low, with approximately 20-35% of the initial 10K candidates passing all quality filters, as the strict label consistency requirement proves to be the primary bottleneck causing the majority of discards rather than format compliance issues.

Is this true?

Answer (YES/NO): NO